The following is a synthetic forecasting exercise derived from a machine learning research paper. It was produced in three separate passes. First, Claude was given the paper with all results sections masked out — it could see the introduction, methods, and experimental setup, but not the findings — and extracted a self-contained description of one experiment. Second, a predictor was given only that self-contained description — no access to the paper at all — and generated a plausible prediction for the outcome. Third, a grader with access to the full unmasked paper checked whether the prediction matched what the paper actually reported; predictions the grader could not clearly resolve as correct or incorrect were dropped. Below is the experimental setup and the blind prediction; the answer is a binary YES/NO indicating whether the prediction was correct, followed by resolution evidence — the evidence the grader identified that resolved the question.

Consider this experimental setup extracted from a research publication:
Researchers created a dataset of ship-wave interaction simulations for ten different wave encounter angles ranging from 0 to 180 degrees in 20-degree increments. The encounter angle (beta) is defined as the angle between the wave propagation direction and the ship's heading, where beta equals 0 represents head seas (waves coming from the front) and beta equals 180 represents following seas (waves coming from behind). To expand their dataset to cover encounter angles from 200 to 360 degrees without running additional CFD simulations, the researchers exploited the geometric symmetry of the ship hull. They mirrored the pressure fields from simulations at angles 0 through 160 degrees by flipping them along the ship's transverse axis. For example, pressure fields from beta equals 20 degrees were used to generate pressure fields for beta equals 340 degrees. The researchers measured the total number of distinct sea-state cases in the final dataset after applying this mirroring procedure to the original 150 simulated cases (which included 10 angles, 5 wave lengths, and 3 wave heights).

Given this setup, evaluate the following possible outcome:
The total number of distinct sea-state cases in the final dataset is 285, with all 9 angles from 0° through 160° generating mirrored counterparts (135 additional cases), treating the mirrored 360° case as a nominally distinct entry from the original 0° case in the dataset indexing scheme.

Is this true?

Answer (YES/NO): YES